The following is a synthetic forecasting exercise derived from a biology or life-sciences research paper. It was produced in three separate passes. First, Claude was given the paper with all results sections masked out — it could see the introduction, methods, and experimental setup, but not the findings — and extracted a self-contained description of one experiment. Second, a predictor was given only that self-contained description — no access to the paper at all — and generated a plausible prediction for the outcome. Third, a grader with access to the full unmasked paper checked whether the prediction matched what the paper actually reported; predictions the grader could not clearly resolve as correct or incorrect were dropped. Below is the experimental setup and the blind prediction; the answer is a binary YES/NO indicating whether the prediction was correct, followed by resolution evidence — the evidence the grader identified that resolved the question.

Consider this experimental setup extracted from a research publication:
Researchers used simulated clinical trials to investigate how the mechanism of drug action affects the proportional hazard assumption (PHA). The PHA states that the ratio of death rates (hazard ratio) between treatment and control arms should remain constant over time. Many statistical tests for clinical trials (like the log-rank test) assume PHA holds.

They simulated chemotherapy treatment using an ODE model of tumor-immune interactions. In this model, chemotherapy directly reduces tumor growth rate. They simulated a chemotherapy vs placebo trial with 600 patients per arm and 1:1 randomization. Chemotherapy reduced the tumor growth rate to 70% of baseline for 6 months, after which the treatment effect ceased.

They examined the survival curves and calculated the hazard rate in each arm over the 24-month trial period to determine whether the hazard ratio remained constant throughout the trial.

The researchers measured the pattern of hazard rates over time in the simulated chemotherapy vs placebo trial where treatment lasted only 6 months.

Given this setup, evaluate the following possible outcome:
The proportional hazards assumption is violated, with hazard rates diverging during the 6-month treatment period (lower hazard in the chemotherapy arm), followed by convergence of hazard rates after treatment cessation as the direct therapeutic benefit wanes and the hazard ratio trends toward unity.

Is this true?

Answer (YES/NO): NO